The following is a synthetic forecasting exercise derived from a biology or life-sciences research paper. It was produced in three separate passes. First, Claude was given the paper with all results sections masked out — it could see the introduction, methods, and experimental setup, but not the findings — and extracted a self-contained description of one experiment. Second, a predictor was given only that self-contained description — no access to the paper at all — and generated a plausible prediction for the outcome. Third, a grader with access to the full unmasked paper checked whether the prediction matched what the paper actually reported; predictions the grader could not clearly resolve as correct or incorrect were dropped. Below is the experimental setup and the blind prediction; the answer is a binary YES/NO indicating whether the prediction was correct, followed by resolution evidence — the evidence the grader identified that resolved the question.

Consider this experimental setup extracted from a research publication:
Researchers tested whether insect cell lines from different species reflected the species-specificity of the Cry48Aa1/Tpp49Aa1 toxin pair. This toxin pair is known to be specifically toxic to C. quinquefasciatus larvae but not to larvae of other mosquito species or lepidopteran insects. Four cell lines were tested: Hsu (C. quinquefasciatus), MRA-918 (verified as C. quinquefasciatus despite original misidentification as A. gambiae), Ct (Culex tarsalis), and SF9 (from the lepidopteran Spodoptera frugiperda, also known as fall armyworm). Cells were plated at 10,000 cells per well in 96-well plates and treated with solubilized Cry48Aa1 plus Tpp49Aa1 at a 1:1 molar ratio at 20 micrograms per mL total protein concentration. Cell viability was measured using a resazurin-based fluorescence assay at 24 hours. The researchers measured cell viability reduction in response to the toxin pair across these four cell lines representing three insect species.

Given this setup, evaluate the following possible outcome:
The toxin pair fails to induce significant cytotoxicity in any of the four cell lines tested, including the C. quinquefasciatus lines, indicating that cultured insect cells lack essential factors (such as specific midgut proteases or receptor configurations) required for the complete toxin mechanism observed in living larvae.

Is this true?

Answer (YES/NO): NO